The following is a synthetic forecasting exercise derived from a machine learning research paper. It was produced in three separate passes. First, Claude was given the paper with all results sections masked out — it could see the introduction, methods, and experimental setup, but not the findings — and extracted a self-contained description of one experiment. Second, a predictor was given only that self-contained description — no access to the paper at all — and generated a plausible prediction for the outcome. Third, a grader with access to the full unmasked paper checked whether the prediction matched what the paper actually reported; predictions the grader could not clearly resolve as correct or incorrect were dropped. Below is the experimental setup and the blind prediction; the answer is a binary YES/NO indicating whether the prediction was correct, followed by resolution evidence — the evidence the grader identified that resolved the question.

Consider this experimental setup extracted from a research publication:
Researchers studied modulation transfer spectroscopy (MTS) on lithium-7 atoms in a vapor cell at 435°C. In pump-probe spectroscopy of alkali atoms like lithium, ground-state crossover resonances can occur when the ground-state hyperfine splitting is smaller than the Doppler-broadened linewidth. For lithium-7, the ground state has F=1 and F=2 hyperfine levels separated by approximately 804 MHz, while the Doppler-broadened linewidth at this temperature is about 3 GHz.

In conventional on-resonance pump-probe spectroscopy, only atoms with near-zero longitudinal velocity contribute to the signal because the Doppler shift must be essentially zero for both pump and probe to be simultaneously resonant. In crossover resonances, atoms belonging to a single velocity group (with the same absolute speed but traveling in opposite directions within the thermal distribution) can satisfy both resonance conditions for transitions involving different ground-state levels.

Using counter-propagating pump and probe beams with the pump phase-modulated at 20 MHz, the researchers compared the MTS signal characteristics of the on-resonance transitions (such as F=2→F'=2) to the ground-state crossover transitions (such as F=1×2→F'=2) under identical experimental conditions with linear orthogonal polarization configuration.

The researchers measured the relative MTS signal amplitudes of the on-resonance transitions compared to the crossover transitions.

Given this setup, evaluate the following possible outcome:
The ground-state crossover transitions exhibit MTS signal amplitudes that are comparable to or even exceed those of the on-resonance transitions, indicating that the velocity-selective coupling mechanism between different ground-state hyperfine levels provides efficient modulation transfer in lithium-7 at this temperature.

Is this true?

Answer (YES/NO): YES